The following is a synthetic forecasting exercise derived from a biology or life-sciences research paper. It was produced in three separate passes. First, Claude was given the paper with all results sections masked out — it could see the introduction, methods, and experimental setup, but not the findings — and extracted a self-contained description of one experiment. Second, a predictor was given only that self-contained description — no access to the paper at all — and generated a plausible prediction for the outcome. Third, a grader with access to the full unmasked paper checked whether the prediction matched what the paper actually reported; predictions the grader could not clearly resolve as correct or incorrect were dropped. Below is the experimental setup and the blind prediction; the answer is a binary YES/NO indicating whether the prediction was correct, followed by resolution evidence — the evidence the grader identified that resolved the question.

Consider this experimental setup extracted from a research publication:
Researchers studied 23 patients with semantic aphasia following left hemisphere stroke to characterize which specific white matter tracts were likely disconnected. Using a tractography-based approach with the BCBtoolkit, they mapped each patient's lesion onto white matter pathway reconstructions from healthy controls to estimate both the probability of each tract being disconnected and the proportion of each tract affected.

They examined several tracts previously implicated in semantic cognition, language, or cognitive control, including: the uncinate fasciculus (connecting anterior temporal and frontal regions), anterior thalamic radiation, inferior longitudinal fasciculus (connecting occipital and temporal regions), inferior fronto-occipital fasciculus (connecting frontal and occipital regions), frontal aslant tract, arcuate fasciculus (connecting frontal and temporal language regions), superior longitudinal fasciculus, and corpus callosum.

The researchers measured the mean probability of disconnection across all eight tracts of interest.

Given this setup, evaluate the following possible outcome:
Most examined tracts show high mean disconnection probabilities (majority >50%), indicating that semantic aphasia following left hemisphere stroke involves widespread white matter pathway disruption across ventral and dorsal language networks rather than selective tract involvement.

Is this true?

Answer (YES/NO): YES